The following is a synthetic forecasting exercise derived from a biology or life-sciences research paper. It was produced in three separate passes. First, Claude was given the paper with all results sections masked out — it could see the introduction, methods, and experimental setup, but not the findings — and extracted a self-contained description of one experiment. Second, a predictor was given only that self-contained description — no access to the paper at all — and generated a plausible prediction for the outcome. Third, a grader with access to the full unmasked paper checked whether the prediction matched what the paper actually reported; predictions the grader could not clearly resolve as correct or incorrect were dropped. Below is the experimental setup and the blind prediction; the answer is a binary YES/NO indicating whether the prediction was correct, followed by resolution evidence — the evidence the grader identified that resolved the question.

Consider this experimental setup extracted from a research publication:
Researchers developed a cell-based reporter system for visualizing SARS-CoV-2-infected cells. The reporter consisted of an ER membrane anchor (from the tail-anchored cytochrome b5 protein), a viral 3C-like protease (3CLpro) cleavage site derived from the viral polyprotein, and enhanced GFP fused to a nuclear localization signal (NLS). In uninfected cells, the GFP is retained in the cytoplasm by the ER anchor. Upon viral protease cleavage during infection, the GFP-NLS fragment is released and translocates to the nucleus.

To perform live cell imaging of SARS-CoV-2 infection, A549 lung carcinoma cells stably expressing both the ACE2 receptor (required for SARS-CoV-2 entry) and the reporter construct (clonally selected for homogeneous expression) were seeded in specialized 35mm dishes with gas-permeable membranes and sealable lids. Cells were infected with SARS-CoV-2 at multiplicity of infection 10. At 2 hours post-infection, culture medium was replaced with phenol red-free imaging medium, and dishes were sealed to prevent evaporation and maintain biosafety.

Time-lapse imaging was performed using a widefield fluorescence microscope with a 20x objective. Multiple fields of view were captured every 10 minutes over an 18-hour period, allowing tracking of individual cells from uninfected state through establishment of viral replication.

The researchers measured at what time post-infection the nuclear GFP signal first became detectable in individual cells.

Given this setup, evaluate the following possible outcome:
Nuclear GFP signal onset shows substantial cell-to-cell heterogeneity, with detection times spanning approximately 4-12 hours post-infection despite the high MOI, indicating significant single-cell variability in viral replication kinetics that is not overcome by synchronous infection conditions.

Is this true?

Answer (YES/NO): NO